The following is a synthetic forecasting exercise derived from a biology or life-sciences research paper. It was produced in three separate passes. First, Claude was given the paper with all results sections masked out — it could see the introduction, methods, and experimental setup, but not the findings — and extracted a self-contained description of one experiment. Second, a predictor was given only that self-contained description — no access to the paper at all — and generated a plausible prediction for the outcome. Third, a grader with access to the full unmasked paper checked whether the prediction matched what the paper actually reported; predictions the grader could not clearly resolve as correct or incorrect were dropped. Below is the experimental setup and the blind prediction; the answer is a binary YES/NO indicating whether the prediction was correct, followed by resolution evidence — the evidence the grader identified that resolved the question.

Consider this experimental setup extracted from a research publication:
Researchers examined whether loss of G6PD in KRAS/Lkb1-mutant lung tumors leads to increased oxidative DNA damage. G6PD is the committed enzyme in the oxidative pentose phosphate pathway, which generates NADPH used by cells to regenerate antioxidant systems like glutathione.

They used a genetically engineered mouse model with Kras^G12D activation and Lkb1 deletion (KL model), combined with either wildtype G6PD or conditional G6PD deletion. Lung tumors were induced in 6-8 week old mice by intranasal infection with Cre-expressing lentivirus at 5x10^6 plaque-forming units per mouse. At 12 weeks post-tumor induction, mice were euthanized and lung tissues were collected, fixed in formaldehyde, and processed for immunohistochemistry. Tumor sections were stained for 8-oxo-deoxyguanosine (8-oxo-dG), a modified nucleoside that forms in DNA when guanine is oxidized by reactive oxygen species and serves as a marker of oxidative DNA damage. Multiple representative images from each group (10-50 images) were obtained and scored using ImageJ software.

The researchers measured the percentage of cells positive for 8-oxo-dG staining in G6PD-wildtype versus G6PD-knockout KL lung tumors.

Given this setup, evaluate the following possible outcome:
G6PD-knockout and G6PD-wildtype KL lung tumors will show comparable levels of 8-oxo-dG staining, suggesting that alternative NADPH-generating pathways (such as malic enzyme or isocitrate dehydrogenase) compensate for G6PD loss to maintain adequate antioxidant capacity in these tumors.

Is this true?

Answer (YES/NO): NO